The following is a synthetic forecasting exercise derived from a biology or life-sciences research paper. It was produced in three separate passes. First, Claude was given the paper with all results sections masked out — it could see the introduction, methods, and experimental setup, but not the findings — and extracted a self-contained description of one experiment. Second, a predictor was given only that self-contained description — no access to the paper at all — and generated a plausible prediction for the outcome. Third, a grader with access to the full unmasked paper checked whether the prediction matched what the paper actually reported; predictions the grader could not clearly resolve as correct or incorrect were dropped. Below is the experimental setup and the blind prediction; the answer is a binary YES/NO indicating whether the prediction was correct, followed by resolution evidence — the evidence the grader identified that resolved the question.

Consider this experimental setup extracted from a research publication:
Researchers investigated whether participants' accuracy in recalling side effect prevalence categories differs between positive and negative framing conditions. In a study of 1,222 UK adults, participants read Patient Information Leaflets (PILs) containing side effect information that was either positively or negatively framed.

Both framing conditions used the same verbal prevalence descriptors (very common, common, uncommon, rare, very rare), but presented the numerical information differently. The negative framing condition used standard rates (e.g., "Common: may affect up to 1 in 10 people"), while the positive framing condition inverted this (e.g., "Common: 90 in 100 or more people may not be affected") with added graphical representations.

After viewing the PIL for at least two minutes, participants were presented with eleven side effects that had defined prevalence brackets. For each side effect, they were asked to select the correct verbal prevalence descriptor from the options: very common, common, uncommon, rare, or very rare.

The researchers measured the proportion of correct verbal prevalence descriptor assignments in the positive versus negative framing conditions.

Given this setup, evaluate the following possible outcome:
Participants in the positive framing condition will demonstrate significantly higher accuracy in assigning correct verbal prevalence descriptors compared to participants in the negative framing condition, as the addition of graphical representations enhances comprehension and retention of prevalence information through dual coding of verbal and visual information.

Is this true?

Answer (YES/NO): NO